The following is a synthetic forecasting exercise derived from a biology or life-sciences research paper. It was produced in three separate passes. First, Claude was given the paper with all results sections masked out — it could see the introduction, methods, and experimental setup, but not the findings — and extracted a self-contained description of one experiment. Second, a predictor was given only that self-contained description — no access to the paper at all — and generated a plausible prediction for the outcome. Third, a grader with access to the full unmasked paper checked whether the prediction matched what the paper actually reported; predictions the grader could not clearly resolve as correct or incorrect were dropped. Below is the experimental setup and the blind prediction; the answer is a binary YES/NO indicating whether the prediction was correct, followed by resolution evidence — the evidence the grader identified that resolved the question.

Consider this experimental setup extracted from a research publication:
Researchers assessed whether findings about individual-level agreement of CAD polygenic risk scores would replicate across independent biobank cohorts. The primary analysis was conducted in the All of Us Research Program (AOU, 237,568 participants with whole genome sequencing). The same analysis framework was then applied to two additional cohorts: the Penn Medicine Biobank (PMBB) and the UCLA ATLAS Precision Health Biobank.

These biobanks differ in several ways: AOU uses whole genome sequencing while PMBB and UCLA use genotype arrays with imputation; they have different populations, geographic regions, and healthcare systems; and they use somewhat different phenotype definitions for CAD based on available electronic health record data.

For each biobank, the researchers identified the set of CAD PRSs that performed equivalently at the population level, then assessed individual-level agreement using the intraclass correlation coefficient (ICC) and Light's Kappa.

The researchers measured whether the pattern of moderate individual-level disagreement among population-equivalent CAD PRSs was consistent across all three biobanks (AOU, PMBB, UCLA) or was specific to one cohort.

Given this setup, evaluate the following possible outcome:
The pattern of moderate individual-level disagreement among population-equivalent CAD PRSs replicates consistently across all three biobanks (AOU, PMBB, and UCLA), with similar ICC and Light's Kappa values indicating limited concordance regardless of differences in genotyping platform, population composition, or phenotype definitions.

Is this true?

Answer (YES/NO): NO